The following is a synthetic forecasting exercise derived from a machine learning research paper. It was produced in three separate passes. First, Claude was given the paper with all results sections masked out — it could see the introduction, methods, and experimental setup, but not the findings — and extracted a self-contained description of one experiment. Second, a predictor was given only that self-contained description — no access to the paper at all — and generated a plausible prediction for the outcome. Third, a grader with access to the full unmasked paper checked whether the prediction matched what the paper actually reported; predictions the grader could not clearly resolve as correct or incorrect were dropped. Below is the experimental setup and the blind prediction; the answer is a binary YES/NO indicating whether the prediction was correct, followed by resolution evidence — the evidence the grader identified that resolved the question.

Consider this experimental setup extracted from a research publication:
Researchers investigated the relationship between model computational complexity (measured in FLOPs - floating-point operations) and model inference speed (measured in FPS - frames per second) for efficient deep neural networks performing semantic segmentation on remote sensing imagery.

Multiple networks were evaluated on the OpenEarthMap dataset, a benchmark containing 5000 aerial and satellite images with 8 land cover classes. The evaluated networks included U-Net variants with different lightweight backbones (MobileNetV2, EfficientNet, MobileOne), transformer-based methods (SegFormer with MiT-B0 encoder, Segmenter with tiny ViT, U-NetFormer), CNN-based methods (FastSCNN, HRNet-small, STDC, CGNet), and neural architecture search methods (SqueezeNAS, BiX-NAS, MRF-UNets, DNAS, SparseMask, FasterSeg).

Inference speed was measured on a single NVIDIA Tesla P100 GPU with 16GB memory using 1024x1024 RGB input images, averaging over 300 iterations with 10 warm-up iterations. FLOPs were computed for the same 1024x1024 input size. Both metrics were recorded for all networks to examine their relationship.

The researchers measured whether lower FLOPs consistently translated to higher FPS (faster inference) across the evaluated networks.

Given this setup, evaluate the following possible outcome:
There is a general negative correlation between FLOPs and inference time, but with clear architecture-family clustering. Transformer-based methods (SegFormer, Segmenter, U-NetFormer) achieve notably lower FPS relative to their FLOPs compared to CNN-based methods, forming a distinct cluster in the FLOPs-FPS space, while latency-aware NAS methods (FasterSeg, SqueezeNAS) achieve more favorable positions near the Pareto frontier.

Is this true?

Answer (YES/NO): NO